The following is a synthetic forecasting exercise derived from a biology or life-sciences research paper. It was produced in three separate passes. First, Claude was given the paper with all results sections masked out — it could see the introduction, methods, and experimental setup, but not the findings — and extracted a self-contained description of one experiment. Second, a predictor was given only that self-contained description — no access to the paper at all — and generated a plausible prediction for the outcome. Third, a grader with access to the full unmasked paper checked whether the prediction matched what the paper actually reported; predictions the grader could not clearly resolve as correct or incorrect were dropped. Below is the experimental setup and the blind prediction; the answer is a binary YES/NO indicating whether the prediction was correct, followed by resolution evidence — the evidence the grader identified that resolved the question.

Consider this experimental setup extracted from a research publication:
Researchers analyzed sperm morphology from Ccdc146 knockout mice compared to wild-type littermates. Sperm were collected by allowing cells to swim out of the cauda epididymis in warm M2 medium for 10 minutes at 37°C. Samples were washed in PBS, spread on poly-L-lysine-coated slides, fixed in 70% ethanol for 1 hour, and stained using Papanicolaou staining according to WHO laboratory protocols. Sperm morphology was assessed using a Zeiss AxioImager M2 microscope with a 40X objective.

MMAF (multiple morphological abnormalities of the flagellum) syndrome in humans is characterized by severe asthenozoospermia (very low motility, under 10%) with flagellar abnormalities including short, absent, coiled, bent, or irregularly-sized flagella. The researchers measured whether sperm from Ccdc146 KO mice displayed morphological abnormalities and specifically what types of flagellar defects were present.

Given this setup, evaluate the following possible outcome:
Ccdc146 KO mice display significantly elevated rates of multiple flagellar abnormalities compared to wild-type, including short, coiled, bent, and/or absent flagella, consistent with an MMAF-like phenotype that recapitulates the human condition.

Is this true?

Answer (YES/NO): YES